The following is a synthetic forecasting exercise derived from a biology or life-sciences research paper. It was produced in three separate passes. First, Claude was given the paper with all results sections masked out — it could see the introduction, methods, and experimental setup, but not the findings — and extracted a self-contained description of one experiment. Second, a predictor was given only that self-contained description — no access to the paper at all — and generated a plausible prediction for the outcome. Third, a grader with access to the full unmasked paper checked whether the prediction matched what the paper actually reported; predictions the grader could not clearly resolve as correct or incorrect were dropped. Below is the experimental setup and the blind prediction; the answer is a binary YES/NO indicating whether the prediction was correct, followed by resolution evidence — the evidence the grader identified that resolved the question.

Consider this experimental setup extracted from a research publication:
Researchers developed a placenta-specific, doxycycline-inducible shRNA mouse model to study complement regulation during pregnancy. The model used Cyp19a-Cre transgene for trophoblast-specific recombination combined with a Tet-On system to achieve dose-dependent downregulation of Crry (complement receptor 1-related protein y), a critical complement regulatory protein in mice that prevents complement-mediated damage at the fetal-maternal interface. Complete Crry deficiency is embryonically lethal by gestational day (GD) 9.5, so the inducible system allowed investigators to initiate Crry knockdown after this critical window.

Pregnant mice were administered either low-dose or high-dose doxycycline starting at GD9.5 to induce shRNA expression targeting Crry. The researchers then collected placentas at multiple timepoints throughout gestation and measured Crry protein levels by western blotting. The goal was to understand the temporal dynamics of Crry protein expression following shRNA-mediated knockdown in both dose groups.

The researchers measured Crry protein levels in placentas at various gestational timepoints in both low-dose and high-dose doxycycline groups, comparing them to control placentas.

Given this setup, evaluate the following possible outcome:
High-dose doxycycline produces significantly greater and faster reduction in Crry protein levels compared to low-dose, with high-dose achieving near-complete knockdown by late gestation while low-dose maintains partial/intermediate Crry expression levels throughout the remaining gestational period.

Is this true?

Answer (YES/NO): NO